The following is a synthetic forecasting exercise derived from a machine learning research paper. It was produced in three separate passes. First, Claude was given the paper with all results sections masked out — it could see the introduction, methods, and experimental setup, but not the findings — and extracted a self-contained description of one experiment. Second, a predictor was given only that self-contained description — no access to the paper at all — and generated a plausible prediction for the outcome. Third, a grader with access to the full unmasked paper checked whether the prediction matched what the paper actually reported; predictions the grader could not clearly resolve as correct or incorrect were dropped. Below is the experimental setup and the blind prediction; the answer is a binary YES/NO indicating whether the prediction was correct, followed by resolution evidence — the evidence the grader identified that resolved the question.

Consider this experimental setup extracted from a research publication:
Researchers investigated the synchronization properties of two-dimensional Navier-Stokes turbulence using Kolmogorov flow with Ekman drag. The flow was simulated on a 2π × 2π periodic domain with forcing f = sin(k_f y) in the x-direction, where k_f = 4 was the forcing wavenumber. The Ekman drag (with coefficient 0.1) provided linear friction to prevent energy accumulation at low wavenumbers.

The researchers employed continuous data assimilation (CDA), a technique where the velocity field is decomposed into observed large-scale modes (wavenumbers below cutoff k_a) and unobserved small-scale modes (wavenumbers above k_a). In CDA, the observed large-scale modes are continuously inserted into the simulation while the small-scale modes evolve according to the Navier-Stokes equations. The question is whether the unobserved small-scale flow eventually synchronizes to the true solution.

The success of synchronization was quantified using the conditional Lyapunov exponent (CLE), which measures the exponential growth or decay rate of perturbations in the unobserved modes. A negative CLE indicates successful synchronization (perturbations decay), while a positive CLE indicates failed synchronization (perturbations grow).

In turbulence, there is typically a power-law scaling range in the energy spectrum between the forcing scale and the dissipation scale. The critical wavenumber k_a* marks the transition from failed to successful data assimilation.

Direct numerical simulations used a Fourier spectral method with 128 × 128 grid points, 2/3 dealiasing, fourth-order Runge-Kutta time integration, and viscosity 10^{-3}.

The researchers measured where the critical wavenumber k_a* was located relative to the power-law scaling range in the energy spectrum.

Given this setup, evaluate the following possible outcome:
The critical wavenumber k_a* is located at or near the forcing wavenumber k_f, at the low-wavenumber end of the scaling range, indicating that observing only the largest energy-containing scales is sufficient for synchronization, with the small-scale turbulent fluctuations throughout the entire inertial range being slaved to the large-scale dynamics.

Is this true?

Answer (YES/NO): YES